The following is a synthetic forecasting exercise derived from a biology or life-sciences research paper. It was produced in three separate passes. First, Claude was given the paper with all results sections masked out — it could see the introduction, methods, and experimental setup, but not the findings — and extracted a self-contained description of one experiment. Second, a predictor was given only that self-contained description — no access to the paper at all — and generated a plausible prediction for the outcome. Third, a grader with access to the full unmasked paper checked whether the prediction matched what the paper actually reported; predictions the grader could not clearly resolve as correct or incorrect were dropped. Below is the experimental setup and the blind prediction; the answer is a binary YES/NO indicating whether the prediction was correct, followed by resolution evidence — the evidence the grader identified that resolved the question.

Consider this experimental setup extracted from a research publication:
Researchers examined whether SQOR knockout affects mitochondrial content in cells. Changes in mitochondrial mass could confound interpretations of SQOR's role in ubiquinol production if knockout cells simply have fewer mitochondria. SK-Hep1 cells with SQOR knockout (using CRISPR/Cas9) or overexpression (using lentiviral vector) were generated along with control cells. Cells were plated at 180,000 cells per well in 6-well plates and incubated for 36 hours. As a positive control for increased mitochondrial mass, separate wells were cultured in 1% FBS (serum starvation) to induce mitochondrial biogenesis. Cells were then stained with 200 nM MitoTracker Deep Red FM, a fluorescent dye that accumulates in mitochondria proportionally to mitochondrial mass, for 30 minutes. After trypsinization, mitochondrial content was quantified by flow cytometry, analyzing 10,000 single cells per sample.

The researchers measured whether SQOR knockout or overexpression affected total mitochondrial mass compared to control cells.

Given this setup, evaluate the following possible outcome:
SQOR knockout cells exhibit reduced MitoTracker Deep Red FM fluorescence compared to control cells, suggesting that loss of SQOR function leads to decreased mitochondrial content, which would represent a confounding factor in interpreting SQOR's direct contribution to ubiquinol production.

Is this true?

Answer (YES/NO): NO